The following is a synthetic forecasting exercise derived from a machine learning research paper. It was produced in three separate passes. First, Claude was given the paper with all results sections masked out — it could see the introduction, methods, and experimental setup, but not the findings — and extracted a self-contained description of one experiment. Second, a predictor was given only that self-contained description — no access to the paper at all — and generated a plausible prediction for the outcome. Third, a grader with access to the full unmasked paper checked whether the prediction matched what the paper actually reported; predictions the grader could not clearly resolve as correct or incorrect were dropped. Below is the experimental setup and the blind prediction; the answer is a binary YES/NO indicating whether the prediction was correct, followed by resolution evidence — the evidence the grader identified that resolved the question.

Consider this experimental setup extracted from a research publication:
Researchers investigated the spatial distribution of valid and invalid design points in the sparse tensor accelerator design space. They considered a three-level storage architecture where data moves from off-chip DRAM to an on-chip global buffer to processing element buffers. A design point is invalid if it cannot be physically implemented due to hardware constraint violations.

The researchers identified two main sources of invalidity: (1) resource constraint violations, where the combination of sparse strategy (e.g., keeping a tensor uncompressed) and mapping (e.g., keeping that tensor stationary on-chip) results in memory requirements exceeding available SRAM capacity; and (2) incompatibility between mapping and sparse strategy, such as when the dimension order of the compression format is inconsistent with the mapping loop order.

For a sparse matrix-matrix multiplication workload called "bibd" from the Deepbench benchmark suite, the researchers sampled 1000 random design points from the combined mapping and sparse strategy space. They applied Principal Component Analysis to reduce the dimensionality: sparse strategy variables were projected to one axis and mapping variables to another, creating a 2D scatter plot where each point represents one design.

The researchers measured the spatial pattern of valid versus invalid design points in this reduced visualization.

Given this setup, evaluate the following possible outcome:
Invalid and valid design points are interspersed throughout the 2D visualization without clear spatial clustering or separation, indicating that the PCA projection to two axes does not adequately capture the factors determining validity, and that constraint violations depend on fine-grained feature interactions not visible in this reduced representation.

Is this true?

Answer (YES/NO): NO